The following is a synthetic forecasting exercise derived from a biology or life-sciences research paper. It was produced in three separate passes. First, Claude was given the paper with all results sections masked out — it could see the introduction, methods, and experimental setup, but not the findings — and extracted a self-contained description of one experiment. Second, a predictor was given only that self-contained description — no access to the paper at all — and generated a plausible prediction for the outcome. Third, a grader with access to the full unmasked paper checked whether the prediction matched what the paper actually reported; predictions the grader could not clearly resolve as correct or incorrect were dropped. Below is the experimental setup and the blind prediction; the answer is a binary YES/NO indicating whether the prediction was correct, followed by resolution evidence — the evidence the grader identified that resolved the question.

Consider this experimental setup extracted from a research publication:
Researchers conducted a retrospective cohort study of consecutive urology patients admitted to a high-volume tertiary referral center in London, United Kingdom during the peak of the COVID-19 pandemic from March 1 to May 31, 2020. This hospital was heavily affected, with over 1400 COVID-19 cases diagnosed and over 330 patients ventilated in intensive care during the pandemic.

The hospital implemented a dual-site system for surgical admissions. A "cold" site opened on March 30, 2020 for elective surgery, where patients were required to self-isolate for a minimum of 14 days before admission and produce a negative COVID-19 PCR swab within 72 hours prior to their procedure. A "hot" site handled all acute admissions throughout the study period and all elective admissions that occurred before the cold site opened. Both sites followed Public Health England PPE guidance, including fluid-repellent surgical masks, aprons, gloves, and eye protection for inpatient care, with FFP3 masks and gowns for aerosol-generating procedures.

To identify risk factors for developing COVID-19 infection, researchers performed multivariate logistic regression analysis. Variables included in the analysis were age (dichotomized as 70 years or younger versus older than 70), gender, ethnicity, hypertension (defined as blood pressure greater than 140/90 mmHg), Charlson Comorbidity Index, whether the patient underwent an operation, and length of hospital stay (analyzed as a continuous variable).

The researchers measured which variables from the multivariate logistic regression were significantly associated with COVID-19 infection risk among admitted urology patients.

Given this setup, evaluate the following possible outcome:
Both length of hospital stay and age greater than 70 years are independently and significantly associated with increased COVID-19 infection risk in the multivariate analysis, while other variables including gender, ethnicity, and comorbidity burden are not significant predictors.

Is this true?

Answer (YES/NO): NO